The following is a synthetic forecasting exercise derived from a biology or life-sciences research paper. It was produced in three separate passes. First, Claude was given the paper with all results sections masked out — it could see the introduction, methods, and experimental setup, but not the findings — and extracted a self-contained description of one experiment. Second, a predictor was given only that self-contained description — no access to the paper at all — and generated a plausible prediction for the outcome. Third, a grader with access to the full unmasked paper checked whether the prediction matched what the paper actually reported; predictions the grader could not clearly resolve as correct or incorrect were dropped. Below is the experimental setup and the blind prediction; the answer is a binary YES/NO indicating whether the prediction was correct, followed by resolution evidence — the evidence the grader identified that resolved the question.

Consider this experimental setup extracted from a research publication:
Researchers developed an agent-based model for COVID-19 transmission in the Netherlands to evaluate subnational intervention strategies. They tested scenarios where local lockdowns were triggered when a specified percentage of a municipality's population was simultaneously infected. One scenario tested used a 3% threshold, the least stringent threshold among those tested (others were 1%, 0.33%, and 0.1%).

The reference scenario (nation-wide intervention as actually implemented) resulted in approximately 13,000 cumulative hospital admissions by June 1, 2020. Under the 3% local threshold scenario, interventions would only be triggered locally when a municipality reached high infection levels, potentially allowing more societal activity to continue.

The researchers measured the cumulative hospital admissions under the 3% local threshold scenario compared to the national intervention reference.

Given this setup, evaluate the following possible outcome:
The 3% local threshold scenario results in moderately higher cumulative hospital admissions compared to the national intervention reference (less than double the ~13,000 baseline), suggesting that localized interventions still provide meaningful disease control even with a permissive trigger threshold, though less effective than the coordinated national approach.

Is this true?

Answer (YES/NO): NO